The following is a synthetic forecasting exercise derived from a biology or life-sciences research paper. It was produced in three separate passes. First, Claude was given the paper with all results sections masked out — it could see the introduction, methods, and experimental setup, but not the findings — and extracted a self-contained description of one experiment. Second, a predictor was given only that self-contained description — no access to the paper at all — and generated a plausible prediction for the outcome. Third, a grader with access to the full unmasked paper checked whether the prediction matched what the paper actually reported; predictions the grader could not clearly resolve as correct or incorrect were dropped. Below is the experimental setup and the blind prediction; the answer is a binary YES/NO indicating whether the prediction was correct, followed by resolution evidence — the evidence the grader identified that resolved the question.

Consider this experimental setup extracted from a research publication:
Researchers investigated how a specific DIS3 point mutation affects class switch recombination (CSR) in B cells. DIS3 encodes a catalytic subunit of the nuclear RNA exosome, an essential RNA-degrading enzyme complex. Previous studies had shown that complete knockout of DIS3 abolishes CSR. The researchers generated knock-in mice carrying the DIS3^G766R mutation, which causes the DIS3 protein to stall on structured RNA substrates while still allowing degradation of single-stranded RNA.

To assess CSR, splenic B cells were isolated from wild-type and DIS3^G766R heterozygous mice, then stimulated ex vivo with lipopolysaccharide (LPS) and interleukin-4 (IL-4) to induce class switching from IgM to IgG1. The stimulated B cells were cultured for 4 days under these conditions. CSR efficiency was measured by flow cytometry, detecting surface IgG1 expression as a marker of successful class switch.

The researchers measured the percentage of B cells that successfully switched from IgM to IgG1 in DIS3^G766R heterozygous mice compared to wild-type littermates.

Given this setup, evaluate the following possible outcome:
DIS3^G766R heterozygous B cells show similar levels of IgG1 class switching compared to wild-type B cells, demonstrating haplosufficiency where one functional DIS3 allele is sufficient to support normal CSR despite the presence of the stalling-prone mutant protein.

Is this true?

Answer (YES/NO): YES